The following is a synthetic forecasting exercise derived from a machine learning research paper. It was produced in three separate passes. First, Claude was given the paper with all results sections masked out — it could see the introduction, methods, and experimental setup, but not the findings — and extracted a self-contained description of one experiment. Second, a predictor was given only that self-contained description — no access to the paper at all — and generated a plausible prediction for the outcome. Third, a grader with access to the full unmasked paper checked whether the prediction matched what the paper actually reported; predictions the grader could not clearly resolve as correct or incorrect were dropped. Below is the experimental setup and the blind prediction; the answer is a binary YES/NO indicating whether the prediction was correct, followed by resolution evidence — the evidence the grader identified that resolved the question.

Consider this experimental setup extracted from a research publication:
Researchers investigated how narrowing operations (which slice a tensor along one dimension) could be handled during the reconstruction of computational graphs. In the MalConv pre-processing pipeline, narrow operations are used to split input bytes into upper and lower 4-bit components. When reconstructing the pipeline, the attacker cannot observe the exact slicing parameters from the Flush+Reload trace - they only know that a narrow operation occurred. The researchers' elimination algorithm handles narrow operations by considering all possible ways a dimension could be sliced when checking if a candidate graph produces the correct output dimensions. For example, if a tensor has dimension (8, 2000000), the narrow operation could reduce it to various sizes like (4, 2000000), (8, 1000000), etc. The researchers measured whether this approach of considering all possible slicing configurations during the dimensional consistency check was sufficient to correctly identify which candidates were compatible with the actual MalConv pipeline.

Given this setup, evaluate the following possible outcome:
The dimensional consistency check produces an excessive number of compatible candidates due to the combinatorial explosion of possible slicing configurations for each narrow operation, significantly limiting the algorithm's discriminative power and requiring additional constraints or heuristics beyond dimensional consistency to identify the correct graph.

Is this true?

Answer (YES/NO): NO